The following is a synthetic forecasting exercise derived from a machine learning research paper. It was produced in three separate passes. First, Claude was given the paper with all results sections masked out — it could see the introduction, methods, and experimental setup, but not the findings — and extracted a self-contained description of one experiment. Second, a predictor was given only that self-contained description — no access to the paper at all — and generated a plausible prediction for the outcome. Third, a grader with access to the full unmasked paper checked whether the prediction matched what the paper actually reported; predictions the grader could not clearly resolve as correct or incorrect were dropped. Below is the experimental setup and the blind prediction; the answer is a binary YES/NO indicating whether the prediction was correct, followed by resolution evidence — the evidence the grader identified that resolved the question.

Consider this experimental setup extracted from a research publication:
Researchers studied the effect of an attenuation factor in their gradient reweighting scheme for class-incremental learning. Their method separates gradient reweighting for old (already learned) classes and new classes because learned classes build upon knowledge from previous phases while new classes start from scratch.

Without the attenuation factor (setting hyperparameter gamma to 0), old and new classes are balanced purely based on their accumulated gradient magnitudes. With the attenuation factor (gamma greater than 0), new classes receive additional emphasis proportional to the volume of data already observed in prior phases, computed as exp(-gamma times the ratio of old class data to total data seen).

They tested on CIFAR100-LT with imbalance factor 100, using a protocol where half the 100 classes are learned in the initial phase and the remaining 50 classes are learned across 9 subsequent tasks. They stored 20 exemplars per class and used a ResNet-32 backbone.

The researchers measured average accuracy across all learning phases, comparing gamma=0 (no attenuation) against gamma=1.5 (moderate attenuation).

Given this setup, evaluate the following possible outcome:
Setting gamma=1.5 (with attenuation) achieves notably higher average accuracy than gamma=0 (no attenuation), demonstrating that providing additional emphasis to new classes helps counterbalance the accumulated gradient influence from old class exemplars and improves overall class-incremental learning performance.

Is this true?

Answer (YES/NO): YES